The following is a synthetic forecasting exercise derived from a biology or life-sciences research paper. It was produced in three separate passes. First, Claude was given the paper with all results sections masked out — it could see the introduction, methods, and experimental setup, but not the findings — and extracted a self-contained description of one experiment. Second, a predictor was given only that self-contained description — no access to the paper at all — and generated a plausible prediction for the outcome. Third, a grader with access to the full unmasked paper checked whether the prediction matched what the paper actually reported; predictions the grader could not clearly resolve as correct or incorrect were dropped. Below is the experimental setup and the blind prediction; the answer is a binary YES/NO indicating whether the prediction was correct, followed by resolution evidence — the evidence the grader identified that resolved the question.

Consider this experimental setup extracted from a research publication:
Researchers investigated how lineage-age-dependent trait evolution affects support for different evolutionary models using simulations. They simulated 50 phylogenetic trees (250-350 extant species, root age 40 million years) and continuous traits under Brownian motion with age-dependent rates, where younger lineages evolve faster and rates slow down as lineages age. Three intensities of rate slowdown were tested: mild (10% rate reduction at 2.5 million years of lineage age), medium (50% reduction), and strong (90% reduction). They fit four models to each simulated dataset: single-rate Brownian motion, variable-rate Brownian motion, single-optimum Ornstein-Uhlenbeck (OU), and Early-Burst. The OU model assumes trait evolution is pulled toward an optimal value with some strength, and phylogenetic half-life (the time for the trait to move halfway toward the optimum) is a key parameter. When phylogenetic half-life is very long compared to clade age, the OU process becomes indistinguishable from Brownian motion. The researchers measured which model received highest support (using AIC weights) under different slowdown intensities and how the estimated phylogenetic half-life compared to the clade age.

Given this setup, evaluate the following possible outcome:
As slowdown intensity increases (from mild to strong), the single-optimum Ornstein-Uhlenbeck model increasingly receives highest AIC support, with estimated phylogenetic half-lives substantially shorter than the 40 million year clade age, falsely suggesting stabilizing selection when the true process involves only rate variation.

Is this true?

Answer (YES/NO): NO